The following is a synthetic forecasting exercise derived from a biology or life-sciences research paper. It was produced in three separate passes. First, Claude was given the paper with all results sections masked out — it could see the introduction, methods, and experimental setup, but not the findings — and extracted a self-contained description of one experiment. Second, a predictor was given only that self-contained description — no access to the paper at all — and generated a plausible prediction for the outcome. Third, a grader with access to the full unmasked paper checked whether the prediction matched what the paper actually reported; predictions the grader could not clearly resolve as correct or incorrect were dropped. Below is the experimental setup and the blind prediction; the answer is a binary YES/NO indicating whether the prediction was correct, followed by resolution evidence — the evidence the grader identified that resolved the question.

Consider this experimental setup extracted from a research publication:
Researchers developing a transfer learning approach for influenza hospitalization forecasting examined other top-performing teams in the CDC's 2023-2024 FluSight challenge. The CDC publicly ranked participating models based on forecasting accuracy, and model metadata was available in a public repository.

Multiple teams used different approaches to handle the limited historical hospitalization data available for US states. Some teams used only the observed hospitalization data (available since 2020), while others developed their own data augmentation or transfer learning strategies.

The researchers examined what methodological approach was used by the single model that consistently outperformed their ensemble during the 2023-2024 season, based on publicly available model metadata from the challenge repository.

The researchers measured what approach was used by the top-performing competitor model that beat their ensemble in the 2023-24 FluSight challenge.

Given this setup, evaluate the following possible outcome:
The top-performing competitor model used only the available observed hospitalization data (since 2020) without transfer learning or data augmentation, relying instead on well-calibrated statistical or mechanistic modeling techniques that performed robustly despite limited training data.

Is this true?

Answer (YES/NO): NO